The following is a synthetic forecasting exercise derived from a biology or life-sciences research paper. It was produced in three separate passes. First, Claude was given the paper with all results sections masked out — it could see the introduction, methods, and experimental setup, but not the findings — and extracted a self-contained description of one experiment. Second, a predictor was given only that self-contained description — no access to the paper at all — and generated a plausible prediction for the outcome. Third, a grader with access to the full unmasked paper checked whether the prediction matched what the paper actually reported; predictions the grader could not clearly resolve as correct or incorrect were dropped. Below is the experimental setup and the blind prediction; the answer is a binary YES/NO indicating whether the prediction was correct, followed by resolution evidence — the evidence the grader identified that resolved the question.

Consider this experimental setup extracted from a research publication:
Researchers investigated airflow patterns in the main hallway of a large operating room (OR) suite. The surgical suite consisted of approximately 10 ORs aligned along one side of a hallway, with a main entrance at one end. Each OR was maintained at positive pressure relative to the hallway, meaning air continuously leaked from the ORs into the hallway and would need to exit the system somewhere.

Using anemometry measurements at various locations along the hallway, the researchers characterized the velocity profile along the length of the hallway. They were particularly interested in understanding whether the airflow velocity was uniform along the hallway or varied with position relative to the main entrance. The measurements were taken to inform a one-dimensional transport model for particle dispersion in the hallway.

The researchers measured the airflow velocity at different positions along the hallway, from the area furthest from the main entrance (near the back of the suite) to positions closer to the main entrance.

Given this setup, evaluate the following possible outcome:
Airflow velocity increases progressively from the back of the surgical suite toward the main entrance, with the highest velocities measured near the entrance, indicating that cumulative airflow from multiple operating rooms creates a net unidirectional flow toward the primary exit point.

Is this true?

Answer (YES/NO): NO